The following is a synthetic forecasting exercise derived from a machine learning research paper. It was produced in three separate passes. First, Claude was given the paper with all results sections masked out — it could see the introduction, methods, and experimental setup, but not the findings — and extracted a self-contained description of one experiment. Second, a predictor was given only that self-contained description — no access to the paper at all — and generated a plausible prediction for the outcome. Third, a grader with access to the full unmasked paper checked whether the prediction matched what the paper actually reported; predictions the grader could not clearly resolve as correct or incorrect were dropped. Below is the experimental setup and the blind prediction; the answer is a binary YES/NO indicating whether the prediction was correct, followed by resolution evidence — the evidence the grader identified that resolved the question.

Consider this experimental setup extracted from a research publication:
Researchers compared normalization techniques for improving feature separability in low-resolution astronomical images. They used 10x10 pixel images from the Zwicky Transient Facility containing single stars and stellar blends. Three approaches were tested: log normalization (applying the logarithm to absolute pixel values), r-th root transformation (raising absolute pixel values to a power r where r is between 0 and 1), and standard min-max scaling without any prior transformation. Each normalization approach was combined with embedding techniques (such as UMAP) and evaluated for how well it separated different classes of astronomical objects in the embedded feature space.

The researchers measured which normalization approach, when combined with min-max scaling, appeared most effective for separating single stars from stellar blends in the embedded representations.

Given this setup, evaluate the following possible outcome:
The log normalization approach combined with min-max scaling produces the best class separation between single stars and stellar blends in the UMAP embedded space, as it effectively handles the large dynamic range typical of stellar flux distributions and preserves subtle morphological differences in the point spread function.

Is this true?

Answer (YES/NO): YES